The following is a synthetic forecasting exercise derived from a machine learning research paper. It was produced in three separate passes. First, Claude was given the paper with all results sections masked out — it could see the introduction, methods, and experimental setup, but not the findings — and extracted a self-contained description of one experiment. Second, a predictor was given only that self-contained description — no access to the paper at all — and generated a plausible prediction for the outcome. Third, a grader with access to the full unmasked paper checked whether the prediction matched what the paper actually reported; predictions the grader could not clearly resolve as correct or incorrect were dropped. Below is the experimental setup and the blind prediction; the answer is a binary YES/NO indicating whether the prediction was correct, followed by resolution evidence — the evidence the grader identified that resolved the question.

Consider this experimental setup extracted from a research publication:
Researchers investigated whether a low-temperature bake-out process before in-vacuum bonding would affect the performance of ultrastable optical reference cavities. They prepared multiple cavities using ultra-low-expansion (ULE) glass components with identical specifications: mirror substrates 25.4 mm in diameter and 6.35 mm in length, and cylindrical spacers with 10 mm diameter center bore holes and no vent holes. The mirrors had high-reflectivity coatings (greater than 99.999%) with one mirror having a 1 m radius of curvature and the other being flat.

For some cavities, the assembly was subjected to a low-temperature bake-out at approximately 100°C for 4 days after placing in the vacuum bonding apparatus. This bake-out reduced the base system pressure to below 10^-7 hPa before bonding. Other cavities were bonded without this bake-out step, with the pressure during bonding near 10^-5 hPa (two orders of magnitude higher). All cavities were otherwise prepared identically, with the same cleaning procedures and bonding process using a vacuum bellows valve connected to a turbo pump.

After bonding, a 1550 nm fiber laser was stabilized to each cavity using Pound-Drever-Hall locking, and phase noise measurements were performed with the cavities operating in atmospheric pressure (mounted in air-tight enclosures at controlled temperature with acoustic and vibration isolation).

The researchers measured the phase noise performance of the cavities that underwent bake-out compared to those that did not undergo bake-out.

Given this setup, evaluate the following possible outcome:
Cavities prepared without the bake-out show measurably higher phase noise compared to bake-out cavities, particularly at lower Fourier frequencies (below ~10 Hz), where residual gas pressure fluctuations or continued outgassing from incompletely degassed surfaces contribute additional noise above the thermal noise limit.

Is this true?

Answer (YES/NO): NO